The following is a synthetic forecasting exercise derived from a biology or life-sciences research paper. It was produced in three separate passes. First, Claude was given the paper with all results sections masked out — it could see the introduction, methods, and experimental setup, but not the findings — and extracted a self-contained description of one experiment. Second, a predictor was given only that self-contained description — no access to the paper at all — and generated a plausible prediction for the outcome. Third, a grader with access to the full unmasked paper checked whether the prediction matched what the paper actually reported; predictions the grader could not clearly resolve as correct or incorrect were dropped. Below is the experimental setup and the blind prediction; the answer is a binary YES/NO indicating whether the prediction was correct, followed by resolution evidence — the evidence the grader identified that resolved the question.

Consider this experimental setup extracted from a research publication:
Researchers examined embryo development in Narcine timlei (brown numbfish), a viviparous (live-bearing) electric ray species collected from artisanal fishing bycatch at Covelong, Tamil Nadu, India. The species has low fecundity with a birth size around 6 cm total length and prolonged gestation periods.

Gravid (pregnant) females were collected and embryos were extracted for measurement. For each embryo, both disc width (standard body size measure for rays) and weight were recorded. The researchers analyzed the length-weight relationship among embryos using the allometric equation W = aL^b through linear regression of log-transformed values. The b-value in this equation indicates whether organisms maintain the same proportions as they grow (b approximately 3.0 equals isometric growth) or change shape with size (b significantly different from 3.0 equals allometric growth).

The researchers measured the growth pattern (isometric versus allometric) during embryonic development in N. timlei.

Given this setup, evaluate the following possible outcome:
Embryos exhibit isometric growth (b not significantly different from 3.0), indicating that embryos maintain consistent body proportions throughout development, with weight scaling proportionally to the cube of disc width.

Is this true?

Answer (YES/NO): NO